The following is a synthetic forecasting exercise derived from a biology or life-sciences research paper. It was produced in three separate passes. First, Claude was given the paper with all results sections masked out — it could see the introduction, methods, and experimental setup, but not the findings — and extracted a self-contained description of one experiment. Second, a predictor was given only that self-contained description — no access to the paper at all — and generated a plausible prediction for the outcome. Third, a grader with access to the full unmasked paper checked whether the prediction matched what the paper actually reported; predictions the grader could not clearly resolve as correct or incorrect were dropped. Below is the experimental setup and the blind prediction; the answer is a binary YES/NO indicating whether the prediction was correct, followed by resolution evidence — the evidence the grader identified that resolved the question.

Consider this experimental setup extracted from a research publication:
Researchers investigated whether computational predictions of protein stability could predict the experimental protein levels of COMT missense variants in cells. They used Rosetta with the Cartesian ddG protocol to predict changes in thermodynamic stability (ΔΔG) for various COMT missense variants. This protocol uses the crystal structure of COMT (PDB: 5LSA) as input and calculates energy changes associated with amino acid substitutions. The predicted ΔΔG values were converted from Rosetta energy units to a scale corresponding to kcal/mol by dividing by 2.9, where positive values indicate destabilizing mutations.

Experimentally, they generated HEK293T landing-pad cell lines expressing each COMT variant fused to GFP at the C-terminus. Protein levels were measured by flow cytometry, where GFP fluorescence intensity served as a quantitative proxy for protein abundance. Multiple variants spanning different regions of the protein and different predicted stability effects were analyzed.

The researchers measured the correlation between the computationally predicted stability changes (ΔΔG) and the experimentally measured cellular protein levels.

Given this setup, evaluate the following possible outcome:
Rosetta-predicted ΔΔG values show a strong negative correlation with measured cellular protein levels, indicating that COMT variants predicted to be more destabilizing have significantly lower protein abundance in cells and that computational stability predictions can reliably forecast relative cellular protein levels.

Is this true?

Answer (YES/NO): NO